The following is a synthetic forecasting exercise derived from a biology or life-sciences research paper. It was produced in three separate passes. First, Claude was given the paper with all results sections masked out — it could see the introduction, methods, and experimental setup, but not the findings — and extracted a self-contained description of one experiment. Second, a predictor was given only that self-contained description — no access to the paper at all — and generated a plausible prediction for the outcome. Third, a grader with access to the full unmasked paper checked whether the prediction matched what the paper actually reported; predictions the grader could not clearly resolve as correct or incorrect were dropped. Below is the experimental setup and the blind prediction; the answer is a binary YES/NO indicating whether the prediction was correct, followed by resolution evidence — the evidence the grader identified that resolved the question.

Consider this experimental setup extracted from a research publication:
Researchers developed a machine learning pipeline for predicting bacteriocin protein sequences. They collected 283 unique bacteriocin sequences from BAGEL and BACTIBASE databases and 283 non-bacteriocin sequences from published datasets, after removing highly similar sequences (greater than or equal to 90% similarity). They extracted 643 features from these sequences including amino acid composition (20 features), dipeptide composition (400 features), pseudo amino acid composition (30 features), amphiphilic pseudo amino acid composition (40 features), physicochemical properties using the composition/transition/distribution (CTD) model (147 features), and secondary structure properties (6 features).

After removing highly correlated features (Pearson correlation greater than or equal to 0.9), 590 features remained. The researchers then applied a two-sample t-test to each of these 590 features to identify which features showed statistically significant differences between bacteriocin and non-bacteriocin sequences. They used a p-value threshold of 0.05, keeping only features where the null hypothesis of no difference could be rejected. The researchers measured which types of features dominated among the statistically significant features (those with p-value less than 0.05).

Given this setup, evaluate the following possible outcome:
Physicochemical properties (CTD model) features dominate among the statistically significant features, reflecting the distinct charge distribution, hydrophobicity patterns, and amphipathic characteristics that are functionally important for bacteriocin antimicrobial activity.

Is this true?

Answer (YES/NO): YES